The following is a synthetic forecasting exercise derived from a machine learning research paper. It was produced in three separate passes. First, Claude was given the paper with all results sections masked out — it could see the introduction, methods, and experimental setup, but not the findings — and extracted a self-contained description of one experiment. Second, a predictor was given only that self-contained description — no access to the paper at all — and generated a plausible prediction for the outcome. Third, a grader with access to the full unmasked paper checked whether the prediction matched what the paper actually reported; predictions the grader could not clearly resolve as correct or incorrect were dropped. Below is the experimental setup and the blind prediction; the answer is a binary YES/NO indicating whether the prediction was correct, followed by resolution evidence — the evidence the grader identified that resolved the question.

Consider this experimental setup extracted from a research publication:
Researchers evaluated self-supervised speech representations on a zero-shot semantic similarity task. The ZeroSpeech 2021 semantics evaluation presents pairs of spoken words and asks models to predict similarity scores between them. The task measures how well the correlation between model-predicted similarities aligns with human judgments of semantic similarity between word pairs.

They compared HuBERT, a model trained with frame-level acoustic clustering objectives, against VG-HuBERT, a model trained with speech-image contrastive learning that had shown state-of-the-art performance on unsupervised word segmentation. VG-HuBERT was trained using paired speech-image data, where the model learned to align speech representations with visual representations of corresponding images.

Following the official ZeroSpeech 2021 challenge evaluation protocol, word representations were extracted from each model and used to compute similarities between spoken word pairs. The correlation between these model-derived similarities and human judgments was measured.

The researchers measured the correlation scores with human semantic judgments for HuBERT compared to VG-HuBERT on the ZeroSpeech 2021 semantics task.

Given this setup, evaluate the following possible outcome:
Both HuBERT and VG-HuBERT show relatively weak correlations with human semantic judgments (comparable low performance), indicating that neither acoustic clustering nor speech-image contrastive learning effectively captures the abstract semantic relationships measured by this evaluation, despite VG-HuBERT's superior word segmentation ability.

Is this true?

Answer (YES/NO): NO